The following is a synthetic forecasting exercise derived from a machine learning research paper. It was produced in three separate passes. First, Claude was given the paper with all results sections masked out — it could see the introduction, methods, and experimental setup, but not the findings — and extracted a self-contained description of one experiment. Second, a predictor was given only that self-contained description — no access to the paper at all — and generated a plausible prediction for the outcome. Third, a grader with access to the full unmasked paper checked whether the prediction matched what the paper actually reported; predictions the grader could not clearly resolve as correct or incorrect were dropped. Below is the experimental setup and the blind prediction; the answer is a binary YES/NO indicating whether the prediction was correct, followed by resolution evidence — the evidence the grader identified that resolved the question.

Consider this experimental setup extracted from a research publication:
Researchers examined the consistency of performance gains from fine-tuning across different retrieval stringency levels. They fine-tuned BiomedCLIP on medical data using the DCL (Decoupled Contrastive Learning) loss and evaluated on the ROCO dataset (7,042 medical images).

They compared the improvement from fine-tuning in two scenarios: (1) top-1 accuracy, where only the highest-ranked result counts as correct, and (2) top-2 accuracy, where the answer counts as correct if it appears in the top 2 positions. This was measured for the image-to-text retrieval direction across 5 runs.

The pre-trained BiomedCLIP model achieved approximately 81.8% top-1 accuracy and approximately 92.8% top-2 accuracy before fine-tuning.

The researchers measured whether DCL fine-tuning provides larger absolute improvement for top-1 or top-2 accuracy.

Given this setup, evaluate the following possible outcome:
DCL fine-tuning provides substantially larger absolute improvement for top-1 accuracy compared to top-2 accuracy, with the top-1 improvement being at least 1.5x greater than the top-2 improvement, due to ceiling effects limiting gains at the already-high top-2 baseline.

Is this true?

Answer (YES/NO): NO